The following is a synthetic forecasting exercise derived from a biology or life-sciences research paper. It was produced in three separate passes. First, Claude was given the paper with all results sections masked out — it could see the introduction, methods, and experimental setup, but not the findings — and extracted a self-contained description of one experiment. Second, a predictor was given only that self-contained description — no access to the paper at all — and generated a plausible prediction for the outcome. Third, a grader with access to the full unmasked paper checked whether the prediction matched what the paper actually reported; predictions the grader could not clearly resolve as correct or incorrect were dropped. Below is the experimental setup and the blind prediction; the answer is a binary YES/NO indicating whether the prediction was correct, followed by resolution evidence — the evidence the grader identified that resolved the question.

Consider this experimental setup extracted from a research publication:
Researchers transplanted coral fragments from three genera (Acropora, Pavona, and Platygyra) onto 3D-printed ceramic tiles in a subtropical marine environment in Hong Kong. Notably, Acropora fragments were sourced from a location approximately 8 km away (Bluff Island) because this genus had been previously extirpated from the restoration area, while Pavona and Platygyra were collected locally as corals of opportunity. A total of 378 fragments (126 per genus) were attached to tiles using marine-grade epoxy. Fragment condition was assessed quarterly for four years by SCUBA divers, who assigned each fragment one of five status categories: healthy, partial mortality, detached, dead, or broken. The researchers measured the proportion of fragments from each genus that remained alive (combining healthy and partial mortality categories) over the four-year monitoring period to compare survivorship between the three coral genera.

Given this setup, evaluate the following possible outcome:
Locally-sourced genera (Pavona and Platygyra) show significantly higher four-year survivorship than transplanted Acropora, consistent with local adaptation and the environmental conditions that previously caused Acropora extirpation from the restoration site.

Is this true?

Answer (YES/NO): NO